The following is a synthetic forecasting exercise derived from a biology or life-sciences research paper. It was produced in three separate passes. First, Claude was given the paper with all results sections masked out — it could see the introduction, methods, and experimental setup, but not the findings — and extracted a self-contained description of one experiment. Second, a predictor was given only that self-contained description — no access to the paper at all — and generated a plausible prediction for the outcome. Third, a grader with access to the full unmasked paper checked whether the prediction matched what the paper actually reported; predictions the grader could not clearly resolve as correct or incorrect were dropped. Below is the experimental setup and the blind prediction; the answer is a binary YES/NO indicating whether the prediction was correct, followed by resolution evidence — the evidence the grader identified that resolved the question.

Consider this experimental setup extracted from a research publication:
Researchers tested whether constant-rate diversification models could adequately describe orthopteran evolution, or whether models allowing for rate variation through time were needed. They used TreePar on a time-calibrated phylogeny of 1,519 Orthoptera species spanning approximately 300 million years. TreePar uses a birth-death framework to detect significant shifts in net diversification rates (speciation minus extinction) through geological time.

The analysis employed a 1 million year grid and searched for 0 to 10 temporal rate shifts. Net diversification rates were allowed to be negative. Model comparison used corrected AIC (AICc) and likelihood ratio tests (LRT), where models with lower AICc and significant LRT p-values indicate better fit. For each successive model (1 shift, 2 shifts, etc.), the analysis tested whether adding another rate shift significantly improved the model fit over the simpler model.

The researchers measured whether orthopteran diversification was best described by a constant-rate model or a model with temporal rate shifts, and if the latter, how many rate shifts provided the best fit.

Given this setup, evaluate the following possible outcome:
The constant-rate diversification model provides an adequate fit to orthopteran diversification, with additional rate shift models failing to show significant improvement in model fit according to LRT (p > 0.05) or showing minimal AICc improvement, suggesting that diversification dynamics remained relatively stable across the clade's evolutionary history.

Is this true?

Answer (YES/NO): NO